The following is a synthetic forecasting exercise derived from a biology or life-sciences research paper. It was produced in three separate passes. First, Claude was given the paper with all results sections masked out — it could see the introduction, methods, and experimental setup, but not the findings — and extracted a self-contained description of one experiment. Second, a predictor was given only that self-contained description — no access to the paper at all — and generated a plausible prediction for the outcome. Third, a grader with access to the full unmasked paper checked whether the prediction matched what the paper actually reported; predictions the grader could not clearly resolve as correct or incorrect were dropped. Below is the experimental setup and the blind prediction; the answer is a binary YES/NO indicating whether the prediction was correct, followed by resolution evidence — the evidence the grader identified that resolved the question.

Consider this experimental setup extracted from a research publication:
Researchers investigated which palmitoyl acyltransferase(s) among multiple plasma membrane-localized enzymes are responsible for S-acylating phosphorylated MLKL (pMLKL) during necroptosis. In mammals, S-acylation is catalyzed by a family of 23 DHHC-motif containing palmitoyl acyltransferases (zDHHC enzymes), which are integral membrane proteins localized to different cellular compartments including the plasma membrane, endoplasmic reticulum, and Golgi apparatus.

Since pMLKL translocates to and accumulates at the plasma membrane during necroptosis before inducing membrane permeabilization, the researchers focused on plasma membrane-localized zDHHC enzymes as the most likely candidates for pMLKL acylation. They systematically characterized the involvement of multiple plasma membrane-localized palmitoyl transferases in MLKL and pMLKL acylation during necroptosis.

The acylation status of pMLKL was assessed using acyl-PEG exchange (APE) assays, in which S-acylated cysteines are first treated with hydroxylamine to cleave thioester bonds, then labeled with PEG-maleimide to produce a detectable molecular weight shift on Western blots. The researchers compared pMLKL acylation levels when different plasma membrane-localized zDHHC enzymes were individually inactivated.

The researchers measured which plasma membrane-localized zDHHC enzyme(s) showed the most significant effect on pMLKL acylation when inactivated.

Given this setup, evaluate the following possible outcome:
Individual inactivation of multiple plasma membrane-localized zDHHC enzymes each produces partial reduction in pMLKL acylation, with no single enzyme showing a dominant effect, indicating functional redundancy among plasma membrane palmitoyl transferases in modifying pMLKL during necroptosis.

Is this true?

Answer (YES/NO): NO